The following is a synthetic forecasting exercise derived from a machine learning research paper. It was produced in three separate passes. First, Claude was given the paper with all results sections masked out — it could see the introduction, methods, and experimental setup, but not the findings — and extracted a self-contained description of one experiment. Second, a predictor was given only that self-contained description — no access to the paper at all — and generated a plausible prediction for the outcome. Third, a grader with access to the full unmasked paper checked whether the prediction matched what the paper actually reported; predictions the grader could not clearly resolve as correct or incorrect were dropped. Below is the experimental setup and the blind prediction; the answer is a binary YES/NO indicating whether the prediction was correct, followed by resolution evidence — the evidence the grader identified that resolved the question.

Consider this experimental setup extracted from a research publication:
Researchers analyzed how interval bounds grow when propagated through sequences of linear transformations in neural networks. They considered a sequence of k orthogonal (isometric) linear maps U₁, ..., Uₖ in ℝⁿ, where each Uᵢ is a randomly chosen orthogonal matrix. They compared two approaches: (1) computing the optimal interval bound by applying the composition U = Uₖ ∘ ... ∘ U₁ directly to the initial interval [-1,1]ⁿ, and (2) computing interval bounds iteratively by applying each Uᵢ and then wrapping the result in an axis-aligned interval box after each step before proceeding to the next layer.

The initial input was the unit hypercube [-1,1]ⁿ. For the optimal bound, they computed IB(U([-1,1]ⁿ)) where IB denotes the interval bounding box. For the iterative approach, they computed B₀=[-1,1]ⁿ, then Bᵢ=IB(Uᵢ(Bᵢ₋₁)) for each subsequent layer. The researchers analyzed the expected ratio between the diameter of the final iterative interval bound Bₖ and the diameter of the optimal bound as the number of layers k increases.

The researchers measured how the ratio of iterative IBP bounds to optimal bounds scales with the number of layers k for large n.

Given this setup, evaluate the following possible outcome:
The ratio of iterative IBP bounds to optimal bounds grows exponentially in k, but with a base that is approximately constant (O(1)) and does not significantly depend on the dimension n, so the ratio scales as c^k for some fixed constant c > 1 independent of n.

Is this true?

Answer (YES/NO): NO